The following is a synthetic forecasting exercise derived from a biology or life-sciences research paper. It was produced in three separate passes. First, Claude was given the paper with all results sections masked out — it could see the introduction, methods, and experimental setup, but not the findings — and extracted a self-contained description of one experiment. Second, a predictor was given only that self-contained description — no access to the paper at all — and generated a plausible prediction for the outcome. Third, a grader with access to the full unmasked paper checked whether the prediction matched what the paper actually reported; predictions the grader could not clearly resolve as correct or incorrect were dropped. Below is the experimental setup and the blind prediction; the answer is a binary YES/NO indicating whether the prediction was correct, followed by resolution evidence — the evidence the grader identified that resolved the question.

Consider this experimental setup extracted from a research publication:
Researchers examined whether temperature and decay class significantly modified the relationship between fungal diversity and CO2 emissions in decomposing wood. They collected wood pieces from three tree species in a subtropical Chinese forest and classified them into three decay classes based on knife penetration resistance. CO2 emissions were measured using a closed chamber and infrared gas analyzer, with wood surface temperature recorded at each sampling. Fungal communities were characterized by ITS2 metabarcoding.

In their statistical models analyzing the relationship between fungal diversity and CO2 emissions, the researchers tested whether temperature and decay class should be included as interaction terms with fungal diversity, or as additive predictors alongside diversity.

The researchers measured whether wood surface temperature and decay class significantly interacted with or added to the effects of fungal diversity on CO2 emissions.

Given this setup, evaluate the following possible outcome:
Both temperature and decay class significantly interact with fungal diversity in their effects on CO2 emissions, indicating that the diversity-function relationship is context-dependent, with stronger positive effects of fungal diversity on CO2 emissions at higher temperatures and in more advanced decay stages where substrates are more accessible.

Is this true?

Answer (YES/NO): NO